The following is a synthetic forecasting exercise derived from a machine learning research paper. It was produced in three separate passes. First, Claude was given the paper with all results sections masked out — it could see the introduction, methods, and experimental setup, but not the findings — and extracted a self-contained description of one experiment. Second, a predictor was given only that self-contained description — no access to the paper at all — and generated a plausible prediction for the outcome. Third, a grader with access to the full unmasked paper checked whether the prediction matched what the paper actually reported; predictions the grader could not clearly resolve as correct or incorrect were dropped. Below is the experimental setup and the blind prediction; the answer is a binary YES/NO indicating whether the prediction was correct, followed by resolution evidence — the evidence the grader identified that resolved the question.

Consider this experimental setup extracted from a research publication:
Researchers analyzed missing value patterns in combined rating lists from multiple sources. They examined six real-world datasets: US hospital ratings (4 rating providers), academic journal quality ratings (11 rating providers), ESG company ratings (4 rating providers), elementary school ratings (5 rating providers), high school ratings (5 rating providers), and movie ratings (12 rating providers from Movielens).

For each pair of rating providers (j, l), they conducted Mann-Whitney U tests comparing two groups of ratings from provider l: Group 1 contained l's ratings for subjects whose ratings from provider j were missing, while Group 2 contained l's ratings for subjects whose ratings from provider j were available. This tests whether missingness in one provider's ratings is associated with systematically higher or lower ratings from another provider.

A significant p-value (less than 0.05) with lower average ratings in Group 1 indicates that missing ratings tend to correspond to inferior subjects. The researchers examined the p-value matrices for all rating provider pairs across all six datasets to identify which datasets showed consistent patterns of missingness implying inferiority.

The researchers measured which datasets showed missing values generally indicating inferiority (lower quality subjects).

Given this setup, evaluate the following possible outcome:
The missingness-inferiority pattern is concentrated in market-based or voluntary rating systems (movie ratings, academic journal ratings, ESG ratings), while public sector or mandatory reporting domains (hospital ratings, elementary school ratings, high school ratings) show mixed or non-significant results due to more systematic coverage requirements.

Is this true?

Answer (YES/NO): NO